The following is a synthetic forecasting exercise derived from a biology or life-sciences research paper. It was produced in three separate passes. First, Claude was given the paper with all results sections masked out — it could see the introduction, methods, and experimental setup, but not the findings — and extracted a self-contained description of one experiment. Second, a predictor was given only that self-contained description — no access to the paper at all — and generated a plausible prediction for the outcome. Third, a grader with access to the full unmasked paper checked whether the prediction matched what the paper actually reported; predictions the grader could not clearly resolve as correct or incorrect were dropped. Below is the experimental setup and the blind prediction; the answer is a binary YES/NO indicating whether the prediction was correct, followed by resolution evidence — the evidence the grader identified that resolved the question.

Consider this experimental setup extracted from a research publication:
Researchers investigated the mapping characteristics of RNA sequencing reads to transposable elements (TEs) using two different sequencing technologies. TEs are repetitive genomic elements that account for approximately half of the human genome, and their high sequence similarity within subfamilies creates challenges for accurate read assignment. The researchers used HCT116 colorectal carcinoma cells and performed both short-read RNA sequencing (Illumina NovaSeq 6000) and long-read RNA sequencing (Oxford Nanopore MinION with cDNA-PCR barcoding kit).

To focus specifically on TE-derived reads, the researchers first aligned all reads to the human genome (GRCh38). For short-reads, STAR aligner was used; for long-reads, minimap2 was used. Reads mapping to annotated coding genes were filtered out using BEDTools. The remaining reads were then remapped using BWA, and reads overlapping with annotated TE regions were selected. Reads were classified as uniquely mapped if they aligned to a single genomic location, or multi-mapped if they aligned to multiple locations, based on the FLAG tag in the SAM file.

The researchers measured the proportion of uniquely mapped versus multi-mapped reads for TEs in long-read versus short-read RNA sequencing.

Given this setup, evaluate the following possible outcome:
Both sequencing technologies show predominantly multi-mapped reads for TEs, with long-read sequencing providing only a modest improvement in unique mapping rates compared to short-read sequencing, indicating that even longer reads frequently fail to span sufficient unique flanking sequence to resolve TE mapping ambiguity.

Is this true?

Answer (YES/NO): NO